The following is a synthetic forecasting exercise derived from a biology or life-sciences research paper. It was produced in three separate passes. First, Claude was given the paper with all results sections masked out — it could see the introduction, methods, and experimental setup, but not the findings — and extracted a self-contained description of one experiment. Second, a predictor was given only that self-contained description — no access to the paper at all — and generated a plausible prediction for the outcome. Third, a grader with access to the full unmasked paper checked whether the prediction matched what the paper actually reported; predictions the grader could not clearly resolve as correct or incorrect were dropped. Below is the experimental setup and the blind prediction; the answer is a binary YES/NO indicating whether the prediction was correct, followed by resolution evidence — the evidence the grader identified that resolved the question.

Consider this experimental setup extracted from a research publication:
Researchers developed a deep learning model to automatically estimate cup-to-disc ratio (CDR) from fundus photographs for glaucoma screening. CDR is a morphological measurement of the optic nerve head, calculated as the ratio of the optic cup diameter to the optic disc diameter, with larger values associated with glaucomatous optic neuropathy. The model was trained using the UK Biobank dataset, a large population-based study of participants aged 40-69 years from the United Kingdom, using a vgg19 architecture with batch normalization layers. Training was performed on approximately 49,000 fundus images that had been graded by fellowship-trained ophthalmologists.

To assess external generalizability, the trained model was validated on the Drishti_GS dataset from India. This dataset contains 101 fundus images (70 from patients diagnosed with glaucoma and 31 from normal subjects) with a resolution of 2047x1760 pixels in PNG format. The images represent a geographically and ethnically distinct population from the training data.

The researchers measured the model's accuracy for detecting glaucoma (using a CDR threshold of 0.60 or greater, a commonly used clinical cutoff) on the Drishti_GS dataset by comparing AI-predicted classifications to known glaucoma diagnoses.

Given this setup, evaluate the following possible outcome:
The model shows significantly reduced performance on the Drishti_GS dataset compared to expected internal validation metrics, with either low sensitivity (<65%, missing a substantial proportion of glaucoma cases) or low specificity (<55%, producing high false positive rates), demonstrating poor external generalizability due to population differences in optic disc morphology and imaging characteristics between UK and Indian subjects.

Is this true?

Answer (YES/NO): NO